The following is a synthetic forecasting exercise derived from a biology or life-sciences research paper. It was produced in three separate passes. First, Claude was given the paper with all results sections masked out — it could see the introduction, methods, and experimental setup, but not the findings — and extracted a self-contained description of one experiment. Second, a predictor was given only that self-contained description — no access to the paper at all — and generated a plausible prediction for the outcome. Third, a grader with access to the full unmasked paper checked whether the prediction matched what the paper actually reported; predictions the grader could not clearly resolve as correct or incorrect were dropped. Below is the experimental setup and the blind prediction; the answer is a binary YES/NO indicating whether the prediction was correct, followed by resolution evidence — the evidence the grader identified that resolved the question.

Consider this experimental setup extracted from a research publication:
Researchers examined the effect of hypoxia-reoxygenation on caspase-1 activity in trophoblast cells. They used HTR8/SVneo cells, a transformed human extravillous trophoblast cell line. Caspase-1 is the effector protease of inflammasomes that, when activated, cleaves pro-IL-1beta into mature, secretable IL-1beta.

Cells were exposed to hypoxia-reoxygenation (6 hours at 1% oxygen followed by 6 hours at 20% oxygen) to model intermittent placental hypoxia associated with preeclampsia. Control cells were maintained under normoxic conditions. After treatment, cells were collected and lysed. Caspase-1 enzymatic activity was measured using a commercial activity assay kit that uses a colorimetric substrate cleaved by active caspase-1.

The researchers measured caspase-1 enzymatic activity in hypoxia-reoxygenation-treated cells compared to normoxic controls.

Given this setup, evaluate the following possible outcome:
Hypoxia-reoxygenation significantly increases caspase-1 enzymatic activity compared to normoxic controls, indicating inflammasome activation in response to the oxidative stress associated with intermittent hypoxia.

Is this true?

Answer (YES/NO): YES